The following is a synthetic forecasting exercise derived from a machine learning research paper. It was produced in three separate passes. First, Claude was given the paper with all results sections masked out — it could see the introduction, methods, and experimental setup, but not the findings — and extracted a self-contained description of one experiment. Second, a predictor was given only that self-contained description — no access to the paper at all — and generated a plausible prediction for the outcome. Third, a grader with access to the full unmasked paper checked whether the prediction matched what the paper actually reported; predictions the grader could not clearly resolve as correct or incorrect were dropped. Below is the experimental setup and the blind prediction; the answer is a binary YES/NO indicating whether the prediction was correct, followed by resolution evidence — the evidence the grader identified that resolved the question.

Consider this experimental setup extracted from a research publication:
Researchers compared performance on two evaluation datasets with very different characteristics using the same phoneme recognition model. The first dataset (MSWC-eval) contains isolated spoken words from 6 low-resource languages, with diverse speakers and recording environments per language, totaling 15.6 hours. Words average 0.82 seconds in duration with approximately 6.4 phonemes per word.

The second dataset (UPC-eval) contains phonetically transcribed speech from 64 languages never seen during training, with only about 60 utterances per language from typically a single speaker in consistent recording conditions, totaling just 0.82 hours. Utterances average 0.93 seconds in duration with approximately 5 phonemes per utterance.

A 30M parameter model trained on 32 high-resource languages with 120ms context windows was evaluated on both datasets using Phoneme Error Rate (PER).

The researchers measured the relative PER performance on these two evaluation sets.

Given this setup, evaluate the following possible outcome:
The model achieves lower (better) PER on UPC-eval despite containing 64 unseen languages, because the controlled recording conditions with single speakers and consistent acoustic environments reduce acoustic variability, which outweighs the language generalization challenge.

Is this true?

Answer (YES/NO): NO